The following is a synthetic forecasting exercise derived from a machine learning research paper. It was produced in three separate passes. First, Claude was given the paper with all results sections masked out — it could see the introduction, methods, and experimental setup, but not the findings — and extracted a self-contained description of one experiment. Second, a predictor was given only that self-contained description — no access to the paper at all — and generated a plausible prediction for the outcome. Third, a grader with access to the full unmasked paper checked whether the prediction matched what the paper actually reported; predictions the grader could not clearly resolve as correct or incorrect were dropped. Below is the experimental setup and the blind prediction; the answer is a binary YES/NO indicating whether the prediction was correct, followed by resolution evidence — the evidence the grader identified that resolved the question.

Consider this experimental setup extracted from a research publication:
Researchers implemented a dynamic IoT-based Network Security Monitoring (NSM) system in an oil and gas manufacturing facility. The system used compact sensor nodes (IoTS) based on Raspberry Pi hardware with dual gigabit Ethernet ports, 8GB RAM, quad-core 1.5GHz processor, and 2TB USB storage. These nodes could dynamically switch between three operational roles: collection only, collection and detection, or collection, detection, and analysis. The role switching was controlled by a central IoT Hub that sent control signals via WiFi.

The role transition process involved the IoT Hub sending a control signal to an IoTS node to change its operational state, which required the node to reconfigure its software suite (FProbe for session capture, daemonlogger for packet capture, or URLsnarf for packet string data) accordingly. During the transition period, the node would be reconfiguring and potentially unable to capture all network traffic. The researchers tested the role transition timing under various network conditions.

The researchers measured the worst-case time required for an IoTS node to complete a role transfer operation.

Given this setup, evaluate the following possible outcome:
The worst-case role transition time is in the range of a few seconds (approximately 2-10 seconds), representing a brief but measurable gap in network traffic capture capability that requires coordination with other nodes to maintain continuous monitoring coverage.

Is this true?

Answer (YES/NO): NO